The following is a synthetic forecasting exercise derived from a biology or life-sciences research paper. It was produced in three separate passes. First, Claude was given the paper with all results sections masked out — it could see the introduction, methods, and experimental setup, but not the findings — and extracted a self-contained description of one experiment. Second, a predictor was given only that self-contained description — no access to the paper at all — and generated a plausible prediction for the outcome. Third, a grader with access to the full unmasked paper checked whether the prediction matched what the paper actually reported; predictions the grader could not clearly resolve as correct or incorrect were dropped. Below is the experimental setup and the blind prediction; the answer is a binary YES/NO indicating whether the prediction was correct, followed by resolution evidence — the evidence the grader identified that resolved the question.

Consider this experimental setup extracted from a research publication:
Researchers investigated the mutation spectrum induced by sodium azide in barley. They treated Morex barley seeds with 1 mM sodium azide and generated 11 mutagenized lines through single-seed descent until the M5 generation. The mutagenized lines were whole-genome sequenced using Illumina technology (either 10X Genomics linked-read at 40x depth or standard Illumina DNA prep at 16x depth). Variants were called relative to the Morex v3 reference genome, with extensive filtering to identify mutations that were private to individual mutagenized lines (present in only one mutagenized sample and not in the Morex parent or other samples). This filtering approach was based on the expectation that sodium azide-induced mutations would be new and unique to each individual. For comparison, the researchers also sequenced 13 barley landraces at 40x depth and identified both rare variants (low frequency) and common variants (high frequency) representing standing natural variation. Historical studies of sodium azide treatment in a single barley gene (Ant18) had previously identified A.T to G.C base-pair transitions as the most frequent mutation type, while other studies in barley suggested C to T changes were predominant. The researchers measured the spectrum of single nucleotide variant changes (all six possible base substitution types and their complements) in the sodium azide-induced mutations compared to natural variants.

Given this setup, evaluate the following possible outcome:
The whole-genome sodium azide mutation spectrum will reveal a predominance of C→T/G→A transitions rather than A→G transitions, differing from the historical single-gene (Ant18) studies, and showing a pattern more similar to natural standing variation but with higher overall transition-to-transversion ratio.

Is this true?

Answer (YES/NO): YES